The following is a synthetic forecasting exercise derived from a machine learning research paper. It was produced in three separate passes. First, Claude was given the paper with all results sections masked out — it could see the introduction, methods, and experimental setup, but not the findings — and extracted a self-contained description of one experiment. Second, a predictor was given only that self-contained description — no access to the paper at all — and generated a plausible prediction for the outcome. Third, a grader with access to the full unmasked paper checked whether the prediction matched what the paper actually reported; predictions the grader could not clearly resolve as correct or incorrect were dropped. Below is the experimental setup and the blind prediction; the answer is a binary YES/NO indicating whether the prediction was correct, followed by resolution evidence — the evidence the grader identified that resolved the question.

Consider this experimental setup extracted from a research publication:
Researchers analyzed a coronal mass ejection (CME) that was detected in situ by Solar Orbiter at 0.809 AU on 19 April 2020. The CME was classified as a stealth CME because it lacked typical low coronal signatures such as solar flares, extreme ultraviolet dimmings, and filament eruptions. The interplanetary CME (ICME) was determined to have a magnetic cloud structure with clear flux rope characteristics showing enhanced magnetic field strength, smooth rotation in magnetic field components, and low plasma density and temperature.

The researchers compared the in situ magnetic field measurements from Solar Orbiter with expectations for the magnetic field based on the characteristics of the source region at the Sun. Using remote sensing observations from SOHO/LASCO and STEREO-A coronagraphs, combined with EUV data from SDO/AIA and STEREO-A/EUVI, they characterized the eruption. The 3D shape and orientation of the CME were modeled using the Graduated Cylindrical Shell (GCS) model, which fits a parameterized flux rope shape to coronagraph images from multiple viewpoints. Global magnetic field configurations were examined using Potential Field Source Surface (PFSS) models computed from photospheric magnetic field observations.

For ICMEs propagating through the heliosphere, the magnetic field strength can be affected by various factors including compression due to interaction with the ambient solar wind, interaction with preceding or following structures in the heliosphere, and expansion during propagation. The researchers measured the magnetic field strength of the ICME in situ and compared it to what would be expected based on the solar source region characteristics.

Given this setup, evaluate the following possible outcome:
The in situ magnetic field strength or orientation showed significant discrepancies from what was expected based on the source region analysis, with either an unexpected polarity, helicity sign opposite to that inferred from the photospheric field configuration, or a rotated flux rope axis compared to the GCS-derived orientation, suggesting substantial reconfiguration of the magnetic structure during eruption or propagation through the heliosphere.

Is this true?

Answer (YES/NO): NO